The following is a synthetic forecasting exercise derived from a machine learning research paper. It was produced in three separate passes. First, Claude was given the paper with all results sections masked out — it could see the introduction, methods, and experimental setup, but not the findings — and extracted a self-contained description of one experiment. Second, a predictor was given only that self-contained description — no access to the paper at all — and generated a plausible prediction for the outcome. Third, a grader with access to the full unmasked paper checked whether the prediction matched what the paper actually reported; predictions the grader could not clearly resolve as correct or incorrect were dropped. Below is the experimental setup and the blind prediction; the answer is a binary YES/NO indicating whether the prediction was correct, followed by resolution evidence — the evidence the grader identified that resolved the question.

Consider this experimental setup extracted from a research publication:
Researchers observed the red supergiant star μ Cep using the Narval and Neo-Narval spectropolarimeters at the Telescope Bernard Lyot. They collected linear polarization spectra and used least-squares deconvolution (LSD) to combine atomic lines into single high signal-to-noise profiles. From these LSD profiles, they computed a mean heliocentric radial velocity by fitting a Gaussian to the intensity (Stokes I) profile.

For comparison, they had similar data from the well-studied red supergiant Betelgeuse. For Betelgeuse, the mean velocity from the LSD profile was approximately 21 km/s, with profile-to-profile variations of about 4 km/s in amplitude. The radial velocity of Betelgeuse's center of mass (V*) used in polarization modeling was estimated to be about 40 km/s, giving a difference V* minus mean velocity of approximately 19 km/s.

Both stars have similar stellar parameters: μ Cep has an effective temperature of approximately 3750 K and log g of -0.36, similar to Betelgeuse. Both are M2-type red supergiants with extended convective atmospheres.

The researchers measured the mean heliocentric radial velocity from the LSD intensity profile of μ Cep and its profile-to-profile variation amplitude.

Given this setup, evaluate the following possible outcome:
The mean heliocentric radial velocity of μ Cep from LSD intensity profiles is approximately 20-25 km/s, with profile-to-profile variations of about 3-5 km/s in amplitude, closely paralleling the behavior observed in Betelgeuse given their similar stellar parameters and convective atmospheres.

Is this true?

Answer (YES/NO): YES